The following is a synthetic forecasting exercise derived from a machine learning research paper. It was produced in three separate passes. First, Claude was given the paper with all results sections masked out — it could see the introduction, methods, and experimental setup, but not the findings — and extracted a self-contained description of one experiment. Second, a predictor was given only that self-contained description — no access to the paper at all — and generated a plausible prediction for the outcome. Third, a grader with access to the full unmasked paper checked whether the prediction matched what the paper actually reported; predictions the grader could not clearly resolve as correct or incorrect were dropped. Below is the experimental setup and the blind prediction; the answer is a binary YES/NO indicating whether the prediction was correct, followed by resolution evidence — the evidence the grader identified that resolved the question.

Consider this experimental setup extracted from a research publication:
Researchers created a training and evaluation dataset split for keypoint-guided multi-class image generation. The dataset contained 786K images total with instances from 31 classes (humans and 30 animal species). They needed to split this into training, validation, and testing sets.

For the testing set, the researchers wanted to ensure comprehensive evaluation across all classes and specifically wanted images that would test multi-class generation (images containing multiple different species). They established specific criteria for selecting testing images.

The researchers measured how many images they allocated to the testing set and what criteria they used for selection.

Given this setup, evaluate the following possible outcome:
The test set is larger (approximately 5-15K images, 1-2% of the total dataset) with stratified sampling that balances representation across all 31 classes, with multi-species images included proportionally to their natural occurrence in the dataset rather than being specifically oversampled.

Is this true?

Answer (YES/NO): NO